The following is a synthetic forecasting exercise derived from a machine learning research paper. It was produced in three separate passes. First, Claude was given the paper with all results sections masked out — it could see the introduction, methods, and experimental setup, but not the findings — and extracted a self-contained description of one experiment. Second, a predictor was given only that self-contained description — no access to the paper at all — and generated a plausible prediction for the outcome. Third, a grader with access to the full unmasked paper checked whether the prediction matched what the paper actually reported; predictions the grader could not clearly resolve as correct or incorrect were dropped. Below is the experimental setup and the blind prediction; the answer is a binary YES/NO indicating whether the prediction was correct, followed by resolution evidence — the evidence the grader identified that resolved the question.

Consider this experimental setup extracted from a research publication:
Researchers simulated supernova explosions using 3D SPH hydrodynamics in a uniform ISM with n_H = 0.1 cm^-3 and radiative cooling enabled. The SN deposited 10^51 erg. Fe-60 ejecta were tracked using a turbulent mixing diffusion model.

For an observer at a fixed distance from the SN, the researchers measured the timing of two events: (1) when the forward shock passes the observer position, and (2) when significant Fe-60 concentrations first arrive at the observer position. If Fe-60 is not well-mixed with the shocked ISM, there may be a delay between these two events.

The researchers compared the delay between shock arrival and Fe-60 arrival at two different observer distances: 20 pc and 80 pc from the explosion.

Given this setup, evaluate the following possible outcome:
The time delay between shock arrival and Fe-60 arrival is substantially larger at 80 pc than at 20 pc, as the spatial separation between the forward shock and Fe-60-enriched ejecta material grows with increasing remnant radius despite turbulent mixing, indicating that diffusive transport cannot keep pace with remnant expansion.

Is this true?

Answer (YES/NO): YES